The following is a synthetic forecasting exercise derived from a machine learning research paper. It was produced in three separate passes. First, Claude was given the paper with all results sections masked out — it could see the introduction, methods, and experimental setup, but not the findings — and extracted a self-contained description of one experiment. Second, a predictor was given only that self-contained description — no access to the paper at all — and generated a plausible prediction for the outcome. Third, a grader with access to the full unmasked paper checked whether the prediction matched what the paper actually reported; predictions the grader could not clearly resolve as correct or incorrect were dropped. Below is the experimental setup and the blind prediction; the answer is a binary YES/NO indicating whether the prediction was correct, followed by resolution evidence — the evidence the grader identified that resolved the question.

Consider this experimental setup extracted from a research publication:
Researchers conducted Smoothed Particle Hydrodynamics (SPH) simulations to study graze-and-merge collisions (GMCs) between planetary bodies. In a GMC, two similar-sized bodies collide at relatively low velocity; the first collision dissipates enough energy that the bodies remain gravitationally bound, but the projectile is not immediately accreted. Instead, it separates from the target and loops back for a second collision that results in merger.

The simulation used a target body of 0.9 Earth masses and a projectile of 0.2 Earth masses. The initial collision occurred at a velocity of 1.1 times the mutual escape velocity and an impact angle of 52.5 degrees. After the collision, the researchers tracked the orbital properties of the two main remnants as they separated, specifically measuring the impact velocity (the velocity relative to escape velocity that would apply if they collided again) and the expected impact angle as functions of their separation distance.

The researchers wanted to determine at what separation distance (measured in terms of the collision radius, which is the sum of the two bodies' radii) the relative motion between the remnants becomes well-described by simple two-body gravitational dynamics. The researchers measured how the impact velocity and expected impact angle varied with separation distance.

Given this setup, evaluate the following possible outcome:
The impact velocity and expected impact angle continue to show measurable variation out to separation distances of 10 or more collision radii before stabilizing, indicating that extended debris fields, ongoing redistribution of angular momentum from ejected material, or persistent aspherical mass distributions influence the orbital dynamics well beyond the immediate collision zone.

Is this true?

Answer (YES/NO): NO